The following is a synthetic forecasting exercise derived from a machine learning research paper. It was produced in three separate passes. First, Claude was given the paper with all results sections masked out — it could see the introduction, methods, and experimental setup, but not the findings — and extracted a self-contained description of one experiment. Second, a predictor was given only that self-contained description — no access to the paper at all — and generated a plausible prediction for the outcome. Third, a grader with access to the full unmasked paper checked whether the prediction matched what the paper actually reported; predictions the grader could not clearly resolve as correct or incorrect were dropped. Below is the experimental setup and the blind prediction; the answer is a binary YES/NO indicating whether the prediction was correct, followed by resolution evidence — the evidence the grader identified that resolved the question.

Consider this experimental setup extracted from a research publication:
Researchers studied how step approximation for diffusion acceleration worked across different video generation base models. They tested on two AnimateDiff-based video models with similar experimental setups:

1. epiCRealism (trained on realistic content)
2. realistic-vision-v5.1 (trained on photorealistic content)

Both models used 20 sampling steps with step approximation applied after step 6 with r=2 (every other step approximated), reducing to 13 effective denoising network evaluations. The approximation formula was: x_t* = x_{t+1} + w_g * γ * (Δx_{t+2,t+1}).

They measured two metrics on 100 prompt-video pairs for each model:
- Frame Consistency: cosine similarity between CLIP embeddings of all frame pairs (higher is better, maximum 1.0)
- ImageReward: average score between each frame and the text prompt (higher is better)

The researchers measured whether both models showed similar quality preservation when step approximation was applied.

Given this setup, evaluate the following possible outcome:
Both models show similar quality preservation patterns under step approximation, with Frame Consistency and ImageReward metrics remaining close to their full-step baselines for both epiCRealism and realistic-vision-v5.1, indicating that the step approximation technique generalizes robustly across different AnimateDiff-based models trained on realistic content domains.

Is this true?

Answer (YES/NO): YES